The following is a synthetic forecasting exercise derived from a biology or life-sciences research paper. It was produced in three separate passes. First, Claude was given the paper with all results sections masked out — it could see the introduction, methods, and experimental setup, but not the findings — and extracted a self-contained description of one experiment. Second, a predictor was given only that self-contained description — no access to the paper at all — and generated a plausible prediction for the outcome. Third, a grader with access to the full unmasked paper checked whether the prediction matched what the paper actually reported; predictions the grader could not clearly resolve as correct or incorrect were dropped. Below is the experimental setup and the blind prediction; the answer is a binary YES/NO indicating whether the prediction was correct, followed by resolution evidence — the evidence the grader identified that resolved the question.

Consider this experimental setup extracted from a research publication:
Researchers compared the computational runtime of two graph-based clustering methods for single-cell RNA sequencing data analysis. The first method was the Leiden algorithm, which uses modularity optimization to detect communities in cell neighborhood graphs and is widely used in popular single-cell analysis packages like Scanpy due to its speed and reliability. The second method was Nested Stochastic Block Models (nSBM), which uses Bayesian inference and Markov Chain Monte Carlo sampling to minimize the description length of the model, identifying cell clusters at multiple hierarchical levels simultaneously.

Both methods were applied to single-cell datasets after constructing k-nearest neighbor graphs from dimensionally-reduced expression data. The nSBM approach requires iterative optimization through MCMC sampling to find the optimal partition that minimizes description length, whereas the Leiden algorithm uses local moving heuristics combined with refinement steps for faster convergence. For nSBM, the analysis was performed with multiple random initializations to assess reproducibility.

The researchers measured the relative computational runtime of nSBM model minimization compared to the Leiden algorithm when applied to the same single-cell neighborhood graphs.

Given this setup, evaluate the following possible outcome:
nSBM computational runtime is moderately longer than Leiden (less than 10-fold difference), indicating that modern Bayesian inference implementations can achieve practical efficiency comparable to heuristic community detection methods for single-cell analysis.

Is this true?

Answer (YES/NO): NO